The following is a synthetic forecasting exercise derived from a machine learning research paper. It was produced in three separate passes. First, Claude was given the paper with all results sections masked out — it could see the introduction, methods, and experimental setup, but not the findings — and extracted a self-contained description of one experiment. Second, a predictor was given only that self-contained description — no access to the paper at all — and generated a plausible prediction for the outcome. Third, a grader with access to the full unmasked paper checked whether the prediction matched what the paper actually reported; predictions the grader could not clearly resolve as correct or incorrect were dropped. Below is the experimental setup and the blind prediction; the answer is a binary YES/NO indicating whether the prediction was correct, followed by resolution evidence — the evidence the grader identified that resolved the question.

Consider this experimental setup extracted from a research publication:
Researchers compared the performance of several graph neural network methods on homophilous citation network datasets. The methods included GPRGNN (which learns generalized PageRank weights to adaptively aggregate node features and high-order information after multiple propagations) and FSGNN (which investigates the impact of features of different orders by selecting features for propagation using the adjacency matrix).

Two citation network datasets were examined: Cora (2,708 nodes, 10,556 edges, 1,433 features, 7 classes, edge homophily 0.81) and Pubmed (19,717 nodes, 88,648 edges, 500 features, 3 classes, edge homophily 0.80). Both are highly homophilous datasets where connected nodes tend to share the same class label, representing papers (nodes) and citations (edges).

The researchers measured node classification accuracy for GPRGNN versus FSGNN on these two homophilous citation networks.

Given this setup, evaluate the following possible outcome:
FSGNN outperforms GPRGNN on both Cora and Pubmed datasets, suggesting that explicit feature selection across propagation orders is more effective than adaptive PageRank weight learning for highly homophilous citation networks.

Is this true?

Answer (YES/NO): NO